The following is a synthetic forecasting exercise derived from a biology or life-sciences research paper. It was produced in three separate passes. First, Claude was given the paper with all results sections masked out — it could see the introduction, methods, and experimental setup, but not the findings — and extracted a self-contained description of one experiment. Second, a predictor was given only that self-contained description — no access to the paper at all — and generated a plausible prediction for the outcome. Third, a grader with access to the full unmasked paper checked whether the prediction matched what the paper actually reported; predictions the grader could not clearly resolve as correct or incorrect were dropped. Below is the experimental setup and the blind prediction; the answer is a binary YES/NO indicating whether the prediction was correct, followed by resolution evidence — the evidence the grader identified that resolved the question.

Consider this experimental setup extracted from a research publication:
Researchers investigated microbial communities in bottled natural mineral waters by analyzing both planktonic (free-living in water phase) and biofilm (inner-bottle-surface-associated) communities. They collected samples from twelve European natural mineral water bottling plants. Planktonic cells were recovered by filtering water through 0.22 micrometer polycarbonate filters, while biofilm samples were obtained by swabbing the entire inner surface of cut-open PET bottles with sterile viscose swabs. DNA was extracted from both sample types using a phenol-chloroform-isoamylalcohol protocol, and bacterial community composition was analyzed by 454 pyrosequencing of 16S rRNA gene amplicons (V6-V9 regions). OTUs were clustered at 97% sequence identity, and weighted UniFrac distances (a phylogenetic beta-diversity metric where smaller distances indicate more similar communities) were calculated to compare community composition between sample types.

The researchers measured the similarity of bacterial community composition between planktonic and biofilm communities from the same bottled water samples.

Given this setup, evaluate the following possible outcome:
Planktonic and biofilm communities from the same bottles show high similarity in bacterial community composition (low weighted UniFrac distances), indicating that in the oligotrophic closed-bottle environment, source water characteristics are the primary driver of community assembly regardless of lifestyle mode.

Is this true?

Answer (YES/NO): NO